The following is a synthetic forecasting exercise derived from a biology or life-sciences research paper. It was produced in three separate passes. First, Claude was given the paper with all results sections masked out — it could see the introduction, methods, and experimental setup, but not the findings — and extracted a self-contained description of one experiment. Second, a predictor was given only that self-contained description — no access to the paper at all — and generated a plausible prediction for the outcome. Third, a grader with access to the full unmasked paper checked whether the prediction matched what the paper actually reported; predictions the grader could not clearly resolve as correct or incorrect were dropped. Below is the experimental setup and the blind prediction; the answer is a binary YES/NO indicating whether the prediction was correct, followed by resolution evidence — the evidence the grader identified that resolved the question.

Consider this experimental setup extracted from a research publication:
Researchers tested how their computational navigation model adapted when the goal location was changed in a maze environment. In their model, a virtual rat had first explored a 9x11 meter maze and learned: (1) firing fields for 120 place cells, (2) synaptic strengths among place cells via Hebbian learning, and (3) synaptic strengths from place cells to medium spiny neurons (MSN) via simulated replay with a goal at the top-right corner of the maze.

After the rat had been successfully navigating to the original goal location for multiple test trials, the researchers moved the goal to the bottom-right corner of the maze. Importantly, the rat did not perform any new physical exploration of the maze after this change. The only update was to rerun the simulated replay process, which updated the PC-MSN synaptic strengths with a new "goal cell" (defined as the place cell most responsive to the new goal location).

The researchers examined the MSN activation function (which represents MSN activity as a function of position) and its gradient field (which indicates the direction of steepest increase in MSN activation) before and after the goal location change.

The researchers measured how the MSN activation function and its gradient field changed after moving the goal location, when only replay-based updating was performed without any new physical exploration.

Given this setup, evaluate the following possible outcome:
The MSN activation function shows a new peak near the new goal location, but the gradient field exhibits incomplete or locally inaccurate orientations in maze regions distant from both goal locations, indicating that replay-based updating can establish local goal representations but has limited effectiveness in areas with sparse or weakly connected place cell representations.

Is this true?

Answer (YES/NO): NO